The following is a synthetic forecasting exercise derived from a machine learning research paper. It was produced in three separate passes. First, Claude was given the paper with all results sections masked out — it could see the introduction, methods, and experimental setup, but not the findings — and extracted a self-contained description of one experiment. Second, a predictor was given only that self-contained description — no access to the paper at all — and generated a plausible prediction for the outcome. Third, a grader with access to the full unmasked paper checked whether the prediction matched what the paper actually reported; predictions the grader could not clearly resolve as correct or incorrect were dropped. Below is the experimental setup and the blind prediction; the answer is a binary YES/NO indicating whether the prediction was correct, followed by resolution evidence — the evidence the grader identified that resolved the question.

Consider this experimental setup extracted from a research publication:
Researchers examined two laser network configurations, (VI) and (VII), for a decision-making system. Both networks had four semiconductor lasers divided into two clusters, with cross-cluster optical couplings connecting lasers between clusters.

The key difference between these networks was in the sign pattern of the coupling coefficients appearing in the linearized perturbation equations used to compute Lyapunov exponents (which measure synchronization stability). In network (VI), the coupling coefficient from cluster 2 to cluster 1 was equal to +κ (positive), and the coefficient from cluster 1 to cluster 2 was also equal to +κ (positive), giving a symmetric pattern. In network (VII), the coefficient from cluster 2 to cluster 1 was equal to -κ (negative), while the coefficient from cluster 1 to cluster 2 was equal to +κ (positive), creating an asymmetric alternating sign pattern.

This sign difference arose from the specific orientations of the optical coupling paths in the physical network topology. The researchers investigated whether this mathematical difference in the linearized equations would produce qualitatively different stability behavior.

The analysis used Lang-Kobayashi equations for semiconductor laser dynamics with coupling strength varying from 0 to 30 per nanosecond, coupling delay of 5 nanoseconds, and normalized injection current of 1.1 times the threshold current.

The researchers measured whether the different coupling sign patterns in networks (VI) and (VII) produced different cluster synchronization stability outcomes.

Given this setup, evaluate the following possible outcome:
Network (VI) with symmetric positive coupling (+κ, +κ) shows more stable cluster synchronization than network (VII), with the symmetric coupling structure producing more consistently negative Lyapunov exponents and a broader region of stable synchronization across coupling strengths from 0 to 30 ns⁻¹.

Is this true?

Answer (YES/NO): NO